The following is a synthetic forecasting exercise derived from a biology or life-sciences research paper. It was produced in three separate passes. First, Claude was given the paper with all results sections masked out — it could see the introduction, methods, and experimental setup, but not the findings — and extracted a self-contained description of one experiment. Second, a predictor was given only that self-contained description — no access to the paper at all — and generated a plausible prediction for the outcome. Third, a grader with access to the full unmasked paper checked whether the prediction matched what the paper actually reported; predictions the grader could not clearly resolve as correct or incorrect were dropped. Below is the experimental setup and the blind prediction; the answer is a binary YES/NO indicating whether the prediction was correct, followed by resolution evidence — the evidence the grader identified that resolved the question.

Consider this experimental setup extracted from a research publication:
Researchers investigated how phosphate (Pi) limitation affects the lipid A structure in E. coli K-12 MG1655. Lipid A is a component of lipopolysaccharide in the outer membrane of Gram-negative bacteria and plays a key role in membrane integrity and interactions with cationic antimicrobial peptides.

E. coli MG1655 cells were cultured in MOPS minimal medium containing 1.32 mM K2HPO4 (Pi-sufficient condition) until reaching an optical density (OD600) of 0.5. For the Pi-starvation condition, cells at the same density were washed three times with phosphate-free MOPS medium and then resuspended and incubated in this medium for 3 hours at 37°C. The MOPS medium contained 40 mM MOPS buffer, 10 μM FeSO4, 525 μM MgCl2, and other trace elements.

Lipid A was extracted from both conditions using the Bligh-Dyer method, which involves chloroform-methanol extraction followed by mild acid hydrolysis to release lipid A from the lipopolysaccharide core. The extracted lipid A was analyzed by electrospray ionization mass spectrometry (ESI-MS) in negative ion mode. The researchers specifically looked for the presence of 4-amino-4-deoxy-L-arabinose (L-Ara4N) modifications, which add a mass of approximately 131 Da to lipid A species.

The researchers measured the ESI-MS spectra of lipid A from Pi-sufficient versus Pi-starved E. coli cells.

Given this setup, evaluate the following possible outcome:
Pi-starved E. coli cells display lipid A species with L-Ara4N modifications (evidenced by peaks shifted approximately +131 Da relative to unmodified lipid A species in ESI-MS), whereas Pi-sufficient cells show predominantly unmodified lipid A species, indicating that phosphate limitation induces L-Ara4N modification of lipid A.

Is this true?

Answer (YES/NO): YES